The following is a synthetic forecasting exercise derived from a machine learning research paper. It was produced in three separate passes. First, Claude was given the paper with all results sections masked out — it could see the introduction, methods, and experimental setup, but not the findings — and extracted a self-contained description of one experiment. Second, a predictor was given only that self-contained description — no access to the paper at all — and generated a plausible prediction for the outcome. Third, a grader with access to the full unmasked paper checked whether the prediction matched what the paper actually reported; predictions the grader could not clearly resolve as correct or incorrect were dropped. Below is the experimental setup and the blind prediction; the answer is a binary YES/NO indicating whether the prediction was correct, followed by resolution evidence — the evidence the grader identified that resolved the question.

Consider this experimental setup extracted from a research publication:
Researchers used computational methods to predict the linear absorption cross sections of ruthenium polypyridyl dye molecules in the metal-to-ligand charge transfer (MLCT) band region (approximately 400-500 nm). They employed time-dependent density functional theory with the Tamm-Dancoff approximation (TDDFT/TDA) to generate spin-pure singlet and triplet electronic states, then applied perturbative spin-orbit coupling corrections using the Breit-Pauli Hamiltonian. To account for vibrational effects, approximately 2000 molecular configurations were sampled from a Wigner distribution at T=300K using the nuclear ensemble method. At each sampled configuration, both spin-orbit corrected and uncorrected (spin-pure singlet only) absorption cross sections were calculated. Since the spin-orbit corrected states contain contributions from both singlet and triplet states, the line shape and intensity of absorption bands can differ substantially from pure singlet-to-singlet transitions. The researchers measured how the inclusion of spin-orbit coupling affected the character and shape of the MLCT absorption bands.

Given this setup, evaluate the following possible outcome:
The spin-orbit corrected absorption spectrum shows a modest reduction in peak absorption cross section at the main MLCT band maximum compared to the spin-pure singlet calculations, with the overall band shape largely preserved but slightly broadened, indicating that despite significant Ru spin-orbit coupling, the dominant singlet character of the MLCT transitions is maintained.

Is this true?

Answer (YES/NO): NO